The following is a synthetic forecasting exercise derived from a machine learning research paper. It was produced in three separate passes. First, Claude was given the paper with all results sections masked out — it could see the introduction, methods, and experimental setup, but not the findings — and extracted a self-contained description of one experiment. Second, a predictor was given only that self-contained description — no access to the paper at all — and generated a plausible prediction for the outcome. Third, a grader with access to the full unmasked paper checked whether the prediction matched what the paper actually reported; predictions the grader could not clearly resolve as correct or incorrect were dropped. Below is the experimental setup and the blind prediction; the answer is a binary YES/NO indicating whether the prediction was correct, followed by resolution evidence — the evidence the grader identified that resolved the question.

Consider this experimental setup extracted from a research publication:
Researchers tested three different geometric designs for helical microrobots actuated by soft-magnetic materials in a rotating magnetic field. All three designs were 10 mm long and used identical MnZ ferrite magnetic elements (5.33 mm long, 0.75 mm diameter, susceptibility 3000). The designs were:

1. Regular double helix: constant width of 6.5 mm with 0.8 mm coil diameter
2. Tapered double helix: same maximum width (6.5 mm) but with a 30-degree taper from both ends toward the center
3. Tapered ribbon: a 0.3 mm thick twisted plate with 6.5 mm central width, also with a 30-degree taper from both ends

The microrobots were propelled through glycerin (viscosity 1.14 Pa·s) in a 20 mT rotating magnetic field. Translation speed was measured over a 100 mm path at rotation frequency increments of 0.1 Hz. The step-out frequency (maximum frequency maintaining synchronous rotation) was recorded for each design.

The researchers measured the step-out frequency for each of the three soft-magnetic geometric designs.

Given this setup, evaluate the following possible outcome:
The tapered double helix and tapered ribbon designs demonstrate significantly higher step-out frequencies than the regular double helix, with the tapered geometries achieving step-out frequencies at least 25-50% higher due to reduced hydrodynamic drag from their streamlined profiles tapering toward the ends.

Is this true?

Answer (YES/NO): YES